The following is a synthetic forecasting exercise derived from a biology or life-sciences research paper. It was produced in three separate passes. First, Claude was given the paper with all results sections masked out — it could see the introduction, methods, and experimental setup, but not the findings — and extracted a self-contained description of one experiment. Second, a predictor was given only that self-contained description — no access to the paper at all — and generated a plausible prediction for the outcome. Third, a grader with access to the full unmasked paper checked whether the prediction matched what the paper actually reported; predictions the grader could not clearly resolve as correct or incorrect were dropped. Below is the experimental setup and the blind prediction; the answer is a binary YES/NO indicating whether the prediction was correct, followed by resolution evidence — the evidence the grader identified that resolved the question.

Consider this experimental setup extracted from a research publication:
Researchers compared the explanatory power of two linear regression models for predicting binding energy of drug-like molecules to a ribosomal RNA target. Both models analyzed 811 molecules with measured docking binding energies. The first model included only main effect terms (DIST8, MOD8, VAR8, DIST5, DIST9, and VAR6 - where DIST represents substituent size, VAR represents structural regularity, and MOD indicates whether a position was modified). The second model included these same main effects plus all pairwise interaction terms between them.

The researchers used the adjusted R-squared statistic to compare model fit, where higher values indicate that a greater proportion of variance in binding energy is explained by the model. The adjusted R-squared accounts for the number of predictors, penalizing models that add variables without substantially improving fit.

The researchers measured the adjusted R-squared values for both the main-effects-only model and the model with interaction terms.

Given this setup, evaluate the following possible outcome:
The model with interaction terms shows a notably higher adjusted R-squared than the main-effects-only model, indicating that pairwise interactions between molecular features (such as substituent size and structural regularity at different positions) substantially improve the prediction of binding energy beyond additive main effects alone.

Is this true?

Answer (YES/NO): NO